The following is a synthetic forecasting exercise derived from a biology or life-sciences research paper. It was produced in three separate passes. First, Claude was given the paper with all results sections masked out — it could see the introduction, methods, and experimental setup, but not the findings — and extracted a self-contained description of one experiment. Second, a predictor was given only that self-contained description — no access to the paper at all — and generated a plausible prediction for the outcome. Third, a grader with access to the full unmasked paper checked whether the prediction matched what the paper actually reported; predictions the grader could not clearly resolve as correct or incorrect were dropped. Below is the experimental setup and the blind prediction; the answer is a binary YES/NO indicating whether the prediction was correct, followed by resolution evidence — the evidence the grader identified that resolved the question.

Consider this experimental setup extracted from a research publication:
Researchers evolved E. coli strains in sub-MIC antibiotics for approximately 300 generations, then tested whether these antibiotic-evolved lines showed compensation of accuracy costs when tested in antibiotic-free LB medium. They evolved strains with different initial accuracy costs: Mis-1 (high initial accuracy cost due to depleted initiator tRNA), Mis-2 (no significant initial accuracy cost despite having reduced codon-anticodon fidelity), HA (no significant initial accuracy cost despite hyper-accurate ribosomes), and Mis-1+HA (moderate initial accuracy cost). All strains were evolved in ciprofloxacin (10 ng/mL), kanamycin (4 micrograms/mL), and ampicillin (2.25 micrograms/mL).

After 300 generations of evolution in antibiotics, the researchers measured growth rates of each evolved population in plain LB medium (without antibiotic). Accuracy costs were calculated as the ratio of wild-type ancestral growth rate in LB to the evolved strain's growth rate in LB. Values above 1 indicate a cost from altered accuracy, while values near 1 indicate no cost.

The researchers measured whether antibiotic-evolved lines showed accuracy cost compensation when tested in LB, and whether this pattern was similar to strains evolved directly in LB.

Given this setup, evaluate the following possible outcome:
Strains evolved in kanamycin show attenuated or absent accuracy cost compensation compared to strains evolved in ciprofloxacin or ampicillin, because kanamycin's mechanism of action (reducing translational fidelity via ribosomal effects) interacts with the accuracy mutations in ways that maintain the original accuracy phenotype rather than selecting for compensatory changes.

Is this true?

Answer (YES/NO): NO